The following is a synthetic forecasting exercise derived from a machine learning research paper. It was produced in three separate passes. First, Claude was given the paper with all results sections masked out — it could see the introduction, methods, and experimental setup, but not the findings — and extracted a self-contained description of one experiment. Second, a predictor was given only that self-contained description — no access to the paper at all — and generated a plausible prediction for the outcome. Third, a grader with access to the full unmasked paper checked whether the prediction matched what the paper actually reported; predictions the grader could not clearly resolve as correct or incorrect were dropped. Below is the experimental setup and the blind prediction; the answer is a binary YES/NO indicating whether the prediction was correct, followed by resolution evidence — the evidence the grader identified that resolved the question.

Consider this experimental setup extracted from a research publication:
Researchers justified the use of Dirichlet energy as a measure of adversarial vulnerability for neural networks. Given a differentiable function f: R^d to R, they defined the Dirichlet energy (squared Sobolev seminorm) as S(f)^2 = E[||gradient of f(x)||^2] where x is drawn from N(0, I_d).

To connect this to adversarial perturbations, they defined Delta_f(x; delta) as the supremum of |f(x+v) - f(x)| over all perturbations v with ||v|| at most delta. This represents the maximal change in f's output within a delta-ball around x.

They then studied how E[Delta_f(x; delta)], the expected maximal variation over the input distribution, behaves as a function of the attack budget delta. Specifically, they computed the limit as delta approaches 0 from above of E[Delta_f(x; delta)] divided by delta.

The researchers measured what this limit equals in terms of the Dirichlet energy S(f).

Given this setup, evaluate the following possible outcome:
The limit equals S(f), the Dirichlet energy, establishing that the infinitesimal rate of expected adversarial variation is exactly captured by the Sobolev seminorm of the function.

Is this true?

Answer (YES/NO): YES